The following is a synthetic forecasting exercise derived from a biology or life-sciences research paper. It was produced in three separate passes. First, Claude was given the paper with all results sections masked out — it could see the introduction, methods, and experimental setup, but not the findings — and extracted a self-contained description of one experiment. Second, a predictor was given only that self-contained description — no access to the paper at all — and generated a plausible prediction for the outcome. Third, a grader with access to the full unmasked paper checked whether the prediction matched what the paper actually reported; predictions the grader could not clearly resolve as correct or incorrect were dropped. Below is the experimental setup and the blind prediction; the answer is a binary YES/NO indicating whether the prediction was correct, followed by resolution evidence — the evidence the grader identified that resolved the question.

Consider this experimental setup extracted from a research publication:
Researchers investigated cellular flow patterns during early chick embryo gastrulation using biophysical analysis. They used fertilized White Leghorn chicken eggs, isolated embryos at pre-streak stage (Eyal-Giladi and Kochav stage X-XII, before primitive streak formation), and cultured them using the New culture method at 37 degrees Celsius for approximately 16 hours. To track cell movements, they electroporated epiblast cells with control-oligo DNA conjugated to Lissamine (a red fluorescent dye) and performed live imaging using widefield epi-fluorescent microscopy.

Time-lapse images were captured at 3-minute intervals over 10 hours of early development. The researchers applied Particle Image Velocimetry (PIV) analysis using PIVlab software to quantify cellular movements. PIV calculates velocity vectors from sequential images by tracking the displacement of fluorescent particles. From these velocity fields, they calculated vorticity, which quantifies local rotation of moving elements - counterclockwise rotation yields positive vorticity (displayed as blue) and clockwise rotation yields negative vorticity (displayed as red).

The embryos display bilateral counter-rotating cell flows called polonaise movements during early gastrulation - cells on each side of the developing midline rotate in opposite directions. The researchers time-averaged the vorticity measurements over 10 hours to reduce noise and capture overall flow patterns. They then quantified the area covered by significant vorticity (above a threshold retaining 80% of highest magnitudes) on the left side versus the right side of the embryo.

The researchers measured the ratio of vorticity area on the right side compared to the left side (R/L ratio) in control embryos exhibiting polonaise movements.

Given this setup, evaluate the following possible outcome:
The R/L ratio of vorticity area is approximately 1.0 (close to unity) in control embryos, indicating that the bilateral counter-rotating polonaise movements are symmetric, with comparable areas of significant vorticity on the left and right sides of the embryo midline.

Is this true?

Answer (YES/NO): NO